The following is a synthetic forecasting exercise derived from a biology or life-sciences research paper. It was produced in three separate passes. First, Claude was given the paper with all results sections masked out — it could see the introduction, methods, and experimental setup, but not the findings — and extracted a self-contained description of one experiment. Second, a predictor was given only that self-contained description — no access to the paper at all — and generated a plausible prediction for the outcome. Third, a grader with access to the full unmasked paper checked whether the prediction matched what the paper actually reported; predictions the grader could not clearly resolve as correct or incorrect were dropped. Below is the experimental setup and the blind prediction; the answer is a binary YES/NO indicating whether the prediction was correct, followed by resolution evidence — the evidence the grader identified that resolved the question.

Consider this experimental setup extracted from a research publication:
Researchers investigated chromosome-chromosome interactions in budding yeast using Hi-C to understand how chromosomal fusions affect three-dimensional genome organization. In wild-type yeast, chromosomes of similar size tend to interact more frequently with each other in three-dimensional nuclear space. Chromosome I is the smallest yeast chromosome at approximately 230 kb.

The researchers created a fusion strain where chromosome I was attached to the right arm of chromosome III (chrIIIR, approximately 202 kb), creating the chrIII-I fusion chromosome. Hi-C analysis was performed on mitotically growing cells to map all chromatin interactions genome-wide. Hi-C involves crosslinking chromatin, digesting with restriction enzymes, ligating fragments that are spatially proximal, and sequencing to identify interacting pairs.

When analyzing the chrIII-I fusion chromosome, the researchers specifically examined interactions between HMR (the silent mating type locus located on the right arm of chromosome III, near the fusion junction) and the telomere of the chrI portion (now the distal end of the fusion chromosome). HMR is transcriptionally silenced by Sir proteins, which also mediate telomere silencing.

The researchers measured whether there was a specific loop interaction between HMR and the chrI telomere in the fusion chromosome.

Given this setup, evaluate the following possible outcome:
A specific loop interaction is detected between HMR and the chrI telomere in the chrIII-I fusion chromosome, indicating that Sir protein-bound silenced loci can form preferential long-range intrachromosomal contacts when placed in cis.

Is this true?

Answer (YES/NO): YES